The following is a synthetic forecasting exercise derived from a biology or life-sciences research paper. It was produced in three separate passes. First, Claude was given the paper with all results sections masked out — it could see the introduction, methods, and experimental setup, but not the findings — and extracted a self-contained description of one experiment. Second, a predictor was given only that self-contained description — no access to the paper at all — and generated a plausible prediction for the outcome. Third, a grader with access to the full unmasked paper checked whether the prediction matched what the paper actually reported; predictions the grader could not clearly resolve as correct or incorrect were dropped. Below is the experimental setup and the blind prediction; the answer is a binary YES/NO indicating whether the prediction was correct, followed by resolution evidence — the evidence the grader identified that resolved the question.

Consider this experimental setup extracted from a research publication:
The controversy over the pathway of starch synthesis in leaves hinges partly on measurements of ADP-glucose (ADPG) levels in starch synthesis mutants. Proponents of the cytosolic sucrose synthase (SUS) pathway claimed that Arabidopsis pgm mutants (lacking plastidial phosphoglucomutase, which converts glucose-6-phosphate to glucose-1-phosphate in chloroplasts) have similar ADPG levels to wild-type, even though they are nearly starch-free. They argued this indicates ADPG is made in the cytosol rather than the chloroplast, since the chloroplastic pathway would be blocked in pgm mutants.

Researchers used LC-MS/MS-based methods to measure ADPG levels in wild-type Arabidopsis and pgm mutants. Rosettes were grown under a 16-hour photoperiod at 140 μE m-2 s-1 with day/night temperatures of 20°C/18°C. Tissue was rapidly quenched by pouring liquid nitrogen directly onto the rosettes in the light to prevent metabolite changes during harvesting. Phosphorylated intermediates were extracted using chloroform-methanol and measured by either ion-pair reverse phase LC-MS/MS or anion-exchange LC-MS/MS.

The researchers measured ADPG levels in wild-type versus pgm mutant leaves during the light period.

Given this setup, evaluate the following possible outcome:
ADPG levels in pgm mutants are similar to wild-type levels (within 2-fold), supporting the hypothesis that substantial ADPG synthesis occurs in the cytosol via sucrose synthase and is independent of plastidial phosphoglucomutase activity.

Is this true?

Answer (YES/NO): NO